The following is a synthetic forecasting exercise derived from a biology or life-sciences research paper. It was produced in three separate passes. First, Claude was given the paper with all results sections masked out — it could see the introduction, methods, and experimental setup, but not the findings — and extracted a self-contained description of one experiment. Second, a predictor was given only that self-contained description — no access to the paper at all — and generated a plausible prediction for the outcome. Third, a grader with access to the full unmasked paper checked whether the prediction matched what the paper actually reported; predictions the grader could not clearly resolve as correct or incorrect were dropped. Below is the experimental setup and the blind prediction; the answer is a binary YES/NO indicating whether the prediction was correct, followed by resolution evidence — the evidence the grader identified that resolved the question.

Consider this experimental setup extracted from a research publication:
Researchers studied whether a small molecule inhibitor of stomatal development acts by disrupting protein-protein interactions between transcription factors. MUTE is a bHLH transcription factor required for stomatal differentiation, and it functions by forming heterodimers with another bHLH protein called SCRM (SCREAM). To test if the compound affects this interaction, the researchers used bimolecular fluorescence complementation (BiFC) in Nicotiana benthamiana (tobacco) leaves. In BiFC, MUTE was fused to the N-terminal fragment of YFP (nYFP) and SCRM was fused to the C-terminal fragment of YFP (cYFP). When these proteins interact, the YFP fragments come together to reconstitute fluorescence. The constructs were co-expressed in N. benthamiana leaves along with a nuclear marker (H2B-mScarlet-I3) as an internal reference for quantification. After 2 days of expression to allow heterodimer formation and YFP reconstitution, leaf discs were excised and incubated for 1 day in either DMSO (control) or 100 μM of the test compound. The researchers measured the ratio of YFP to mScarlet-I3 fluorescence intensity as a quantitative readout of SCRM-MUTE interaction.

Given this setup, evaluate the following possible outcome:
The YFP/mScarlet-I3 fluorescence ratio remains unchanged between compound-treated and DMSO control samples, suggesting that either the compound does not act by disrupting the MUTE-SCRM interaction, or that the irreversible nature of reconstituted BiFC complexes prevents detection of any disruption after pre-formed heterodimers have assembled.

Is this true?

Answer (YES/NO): NO